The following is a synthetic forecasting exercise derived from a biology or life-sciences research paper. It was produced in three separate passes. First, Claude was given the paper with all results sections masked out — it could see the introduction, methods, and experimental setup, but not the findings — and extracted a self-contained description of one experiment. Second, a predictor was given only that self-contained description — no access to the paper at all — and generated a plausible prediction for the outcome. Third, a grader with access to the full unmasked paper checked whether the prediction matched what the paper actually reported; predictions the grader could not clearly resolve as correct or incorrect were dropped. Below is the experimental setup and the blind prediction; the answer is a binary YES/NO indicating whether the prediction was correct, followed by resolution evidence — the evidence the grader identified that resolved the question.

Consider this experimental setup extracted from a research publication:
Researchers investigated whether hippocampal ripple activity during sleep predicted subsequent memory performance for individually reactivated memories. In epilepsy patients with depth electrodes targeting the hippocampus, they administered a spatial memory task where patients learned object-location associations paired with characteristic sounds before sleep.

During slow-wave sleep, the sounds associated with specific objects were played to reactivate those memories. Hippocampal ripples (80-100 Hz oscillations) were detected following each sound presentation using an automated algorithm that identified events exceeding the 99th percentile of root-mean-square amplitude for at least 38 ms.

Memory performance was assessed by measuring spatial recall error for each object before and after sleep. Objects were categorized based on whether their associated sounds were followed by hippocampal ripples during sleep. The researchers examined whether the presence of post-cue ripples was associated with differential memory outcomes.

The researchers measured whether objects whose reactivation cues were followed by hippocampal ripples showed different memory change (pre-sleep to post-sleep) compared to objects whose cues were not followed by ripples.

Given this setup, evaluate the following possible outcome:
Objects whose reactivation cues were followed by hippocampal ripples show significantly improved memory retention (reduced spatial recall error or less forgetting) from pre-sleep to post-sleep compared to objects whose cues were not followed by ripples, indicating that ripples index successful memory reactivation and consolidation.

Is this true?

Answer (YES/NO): NO